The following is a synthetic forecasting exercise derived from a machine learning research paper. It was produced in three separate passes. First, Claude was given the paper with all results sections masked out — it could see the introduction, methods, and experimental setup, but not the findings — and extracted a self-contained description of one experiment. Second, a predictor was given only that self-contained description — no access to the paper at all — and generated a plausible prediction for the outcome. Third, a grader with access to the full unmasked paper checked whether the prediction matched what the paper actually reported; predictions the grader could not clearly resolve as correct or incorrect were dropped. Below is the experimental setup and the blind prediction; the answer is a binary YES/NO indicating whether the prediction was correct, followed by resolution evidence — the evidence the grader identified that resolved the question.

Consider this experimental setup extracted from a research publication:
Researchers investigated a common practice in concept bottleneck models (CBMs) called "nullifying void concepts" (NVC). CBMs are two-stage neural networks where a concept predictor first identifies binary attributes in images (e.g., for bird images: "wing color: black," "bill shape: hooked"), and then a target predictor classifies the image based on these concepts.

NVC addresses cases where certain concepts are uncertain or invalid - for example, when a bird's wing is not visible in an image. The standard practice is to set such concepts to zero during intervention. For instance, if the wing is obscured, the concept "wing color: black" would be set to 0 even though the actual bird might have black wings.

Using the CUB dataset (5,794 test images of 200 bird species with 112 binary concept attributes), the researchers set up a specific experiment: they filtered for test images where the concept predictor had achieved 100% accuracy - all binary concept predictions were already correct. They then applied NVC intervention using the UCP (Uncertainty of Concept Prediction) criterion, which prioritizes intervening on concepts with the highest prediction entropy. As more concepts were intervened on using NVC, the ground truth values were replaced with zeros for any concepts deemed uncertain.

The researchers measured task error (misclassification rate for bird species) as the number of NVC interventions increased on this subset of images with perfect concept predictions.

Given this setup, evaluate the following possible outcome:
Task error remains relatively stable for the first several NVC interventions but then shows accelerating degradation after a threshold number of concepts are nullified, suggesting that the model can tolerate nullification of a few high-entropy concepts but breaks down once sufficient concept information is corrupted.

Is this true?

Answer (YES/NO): NO